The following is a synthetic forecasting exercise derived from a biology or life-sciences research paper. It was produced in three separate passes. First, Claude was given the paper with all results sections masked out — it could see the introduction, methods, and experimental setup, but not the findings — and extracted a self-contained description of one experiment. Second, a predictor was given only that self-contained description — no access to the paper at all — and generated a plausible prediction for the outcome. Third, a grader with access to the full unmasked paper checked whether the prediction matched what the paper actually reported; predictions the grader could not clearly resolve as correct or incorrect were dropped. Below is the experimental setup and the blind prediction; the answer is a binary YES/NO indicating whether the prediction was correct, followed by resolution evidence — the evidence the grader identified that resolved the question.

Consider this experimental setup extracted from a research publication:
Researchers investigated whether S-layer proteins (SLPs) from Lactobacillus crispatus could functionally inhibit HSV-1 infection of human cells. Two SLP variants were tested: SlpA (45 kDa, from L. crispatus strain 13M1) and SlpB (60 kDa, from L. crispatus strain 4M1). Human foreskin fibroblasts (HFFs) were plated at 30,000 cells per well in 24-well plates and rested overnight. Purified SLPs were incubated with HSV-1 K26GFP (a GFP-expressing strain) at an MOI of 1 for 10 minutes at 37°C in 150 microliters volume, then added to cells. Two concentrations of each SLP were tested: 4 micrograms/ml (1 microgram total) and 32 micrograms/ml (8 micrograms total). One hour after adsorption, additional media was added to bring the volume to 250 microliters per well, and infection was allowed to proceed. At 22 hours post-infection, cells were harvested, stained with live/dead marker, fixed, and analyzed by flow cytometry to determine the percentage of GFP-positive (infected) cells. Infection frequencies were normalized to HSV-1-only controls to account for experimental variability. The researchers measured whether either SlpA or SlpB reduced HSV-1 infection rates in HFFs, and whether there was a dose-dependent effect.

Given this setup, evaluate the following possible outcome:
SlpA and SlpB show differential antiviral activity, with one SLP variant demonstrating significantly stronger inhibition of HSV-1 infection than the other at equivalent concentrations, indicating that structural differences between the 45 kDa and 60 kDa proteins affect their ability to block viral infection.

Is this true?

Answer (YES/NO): NO